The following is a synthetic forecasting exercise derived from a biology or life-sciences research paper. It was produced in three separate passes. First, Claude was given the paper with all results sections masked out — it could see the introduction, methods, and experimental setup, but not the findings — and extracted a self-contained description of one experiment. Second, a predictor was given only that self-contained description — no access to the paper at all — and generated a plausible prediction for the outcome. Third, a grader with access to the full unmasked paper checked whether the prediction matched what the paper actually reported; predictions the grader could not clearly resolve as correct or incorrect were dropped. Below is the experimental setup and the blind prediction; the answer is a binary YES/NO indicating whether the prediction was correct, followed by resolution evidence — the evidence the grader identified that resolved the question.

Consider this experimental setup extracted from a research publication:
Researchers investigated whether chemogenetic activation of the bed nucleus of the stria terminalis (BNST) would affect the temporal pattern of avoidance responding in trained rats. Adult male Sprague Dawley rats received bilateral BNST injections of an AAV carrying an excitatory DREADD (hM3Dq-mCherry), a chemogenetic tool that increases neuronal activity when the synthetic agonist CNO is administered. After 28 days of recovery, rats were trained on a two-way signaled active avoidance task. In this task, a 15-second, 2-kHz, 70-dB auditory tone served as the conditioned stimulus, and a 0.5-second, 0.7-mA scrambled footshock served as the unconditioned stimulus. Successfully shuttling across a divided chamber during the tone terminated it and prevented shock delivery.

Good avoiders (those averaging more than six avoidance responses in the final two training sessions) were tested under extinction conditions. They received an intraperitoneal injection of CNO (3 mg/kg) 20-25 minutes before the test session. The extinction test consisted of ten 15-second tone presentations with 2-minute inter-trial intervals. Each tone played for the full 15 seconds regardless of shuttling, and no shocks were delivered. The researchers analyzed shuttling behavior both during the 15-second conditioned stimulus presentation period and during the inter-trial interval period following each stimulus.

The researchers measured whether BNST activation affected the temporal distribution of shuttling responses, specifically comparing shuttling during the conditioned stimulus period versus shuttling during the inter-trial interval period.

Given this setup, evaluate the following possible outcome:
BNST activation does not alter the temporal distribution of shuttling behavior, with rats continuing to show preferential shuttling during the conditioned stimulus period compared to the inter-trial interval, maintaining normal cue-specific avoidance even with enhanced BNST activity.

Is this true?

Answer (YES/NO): NO